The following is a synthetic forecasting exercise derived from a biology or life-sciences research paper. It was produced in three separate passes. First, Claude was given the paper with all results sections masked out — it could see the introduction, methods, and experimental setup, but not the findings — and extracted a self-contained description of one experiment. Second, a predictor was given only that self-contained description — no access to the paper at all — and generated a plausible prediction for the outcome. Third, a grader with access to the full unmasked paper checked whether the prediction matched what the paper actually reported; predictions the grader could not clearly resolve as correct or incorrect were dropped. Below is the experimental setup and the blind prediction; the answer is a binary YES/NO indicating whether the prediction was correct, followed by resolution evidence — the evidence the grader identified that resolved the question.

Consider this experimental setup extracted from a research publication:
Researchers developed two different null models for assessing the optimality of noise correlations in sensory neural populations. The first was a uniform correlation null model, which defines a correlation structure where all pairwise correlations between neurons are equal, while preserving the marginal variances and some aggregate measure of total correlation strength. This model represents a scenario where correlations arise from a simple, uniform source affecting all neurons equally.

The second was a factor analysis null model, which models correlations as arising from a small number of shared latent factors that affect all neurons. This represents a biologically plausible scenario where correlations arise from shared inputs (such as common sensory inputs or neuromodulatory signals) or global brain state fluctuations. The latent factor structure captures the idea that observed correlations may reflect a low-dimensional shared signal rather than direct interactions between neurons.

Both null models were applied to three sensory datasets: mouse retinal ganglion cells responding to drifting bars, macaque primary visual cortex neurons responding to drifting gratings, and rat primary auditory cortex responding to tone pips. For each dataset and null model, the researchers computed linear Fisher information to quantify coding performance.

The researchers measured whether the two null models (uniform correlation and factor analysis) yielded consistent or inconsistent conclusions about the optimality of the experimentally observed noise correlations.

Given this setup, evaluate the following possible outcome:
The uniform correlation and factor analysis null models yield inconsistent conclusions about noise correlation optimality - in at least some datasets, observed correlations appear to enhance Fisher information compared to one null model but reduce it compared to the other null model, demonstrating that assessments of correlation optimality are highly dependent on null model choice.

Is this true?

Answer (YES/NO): NO